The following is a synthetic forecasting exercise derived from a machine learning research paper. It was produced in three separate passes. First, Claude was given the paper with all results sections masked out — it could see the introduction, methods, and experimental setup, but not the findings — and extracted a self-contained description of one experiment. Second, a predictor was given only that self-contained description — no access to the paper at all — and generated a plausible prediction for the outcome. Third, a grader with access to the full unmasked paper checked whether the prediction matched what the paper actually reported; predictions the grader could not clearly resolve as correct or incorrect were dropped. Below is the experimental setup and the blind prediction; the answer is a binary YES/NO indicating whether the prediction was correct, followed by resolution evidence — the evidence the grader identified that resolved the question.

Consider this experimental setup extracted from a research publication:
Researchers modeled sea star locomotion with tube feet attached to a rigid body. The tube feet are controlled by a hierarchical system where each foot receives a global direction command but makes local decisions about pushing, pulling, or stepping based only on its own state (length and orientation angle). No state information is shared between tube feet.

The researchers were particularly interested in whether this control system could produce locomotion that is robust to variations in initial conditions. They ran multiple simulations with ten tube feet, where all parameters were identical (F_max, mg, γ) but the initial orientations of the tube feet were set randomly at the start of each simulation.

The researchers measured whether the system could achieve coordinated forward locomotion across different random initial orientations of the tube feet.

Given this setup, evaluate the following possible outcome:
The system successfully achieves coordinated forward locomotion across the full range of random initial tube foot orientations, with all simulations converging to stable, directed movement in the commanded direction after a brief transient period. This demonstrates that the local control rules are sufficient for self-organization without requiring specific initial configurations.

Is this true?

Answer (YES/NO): NO